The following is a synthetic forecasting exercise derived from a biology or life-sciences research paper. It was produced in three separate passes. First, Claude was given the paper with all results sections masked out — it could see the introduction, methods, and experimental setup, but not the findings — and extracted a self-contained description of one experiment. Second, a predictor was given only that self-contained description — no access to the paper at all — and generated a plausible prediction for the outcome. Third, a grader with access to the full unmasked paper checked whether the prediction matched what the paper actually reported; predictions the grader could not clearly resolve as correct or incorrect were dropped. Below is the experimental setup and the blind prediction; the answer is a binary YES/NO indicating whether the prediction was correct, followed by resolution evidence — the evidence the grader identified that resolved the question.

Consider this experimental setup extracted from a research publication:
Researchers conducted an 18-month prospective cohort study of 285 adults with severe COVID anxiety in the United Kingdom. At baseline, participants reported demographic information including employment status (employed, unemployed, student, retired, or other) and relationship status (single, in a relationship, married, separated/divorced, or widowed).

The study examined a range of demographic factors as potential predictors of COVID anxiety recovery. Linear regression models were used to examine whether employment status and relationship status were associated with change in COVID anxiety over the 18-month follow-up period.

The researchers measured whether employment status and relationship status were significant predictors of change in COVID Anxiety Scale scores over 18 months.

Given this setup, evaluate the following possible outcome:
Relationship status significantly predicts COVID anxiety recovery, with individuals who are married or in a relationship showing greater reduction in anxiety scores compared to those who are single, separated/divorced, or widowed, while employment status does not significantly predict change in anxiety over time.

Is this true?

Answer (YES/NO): NO